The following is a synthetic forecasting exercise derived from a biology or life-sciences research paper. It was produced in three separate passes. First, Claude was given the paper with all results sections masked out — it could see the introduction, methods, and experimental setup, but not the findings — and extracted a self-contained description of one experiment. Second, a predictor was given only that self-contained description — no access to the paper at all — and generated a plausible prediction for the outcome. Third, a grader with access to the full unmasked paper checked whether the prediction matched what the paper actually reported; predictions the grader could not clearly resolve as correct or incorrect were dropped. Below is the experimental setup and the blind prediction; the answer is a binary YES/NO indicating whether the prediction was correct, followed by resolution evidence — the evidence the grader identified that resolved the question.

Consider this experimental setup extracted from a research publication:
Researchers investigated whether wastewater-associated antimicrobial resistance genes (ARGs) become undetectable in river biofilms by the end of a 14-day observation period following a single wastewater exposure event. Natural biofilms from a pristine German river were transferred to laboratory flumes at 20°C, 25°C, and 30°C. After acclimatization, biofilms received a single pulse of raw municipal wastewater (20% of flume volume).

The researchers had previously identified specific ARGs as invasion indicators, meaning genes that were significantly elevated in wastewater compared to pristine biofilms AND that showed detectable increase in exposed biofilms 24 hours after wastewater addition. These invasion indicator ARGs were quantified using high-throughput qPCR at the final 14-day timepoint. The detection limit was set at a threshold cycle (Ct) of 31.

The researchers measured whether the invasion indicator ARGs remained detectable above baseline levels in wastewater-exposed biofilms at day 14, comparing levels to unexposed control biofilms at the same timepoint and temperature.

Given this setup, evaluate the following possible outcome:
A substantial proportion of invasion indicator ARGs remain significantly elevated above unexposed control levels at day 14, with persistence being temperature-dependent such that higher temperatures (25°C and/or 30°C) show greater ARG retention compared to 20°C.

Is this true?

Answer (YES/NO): NO